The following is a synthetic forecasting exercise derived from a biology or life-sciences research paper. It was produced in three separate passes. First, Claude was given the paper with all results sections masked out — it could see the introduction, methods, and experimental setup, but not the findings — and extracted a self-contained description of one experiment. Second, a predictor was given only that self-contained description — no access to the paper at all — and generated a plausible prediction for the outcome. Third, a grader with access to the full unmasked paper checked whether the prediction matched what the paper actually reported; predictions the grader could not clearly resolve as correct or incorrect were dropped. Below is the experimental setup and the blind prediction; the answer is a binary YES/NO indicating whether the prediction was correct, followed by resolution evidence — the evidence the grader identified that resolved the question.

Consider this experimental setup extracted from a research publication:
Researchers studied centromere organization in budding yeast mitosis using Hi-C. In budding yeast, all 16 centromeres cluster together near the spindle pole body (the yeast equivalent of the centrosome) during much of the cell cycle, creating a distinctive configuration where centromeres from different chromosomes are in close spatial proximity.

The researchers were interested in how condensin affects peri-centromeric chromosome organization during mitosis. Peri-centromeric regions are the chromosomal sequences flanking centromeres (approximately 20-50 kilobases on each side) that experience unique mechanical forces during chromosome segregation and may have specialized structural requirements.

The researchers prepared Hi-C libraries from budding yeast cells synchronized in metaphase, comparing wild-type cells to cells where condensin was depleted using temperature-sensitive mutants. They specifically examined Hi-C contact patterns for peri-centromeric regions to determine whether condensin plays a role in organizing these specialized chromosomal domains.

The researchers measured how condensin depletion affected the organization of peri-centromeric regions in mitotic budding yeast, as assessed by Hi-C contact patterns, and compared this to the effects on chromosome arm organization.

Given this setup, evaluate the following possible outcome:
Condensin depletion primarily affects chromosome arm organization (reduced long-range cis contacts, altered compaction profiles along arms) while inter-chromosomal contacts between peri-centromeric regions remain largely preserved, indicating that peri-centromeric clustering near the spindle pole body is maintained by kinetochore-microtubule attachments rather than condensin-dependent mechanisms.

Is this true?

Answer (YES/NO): NO